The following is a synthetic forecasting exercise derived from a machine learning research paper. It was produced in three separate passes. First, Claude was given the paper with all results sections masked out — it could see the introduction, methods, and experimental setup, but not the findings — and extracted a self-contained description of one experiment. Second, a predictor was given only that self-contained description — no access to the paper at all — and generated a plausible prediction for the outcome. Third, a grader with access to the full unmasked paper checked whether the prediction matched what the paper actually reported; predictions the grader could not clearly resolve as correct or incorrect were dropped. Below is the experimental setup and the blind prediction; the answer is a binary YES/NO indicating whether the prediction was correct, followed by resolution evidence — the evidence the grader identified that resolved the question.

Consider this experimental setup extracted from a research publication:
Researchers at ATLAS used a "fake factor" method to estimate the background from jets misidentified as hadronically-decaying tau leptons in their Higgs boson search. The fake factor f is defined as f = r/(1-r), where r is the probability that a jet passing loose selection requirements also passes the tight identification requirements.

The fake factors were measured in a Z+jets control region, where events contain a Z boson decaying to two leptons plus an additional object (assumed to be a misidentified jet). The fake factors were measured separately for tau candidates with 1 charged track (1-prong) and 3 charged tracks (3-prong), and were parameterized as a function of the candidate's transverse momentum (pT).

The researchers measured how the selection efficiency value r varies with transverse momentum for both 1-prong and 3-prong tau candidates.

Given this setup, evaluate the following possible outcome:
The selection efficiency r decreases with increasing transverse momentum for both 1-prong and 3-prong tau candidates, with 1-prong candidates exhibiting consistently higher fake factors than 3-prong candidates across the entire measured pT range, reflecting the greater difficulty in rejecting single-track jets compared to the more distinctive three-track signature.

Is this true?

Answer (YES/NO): YES